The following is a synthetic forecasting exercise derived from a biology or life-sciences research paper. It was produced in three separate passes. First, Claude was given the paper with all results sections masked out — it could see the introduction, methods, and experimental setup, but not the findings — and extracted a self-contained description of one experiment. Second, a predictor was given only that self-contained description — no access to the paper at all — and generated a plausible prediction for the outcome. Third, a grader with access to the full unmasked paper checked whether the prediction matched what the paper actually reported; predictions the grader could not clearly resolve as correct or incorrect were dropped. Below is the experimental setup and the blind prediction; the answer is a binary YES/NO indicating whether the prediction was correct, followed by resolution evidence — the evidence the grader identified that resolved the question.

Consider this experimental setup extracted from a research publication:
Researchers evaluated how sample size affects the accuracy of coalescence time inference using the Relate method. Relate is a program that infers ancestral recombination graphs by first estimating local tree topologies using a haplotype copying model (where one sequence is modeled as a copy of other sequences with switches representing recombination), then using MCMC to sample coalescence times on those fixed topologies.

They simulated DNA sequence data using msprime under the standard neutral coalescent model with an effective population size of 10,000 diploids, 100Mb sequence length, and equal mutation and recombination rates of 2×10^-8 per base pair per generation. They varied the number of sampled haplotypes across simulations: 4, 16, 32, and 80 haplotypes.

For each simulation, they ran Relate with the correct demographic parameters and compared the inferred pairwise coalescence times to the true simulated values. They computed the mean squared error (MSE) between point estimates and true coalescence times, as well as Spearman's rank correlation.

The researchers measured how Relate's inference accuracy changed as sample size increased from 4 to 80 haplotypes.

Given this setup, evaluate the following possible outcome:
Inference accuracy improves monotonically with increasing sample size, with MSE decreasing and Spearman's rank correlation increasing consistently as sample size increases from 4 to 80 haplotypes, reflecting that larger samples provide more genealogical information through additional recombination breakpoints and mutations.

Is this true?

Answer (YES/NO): NO